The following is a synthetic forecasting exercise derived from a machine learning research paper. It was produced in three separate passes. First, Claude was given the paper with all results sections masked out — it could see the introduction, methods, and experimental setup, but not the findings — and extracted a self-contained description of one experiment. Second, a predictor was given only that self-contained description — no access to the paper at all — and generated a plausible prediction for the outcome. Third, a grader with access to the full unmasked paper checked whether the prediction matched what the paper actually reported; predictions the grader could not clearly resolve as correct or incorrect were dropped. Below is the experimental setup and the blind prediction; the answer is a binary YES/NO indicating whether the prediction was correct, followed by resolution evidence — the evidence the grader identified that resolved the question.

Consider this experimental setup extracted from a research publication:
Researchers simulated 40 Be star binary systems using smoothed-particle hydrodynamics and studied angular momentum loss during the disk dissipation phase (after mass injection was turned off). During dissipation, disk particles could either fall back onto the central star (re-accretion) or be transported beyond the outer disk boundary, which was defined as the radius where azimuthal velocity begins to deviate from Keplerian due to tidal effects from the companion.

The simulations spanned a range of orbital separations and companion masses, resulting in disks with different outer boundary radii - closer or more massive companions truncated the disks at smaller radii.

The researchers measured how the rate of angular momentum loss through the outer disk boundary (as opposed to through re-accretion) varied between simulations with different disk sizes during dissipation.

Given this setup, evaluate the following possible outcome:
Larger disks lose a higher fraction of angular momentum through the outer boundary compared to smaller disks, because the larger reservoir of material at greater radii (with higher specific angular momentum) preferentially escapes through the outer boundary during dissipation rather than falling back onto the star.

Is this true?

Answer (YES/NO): YES